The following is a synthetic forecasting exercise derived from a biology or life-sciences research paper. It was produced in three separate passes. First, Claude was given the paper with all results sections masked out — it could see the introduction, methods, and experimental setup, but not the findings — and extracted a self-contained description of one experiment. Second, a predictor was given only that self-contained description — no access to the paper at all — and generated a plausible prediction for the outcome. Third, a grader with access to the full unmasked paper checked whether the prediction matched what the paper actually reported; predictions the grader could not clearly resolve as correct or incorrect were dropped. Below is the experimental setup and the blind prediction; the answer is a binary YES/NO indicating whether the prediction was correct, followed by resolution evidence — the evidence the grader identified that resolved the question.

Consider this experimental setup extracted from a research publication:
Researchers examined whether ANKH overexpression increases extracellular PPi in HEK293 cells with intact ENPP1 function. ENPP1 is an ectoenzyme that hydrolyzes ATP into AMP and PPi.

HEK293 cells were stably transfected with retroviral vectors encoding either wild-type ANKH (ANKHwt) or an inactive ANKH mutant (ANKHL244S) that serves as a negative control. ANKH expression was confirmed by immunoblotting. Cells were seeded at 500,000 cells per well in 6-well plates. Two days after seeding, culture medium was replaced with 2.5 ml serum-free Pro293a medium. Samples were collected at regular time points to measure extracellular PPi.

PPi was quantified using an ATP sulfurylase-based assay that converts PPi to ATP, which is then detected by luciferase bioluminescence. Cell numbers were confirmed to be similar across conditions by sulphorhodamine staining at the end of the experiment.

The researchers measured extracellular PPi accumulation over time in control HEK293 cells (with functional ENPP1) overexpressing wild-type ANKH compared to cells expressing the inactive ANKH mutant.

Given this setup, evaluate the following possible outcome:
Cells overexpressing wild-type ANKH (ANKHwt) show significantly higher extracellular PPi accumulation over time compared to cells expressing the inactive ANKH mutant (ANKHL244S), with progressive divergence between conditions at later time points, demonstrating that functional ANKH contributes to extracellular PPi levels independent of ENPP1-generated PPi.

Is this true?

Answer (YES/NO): NO